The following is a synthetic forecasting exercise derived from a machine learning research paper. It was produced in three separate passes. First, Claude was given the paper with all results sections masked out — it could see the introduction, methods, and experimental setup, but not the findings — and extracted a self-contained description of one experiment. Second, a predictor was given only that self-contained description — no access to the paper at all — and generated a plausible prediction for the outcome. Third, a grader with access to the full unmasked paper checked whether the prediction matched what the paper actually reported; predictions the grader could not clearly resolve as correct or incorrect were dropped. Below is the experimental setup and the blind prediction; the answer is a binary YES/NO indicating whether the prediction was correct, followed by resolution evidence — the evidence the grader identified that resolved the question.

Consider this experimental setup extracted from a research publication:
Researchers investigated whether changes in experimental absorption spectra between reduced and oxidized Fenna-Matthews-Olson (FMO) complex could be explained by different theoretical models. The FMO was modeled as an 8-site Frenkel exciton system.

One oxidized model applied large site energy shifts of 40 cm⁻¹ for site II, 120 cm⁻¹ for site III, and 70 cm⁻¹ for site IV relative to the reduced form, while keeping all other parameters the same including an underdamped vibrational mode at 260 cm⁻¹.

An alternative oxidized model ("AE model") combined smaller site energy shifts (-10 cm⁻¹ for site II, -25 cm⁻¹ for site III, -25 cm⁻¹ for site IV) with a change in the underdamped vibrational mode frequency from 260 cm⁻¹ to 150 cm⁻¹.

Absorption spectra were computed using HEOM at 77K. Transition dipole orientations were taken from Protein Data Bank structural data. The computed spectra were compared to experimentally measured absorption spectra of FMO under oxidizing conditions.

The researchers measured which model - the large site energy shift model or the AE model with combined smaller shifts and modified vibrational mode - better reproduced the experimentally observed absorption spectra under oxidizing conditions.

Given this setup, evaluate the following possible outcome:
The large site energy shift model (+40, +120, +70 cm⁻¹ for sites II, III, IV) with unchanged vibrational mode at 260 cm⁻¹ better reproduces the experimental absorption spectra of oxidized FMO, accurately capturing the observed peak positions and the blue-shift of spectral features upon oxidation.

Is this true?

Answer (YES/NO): NO